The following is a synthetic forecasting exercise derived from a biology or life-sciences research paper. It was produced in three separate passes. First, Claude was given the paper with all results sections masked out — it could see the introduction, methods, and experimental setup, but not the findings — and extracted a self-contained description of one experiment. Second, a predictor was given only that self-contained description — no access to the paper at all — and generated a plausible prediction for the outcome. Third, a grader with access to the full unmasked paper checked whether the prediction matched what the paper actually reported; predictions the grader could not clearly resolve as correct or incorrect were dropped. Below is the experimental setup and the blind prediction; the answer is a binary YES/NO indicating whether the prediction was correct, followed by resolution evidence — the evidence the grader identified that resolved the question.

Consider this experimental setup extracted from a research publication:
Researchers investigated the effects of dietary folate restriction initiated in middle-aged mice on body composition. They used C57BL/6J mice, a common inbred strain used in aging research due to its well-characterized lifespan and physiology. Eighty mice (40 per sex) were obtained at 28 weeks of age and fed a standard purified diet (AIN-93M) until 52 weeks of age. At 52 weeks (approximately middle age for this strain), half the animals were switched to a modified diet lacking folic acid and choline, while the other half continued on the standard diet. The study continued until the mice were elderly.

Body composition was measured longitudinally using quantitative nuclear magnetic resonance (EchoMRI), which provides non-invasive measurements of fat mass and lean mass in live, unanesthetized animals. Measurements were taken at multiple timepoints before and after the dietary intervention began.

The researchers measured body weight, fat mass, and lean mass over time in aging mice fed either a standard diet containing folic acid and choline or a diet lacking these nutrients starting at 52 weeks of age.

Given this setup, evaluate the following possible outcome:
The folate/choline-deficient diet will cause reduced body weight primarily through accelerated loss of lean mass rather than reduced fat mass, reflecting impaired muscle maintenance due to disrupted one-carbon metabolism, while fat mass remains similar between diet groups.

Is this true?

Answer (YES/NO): NO